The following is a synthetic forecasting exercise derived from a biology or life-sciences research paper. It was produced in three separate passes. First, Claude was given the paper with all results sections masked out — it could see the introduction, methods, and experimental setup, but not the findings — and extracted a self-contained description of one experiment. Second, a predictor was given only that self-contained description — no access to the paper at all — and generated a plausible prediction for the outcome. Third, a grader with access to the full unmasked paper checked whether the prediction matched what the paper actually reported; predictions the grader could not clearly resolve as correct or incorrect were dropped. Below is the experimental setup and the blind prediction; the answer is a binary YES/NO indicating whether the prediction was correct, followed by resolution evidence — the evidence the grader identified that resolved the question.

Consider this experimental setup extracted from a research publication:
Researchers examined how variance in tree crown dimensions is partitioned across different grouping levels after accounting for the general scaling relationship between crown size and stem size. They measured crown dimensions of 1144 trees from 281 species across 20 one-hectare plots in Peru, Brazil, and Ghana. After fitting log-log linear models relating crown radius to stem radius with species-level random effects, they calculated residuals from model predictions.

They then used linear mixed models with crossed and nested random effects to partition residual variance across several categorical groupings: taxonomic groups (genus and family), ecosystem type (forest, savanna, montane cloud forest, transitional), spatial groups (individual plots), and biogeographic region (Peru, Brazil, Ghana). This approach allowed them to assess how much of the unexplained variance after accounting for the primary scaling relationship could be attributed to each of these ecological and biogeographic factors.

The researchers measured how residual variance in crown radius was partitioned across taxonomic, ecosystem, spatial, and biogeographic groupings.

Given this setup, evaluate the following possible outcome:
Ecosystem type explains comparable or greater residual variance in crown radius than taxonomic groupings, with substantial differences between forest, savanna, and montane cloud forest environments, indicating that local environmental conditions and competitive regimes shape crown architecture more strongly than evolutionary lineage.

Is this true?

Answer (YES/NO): NO